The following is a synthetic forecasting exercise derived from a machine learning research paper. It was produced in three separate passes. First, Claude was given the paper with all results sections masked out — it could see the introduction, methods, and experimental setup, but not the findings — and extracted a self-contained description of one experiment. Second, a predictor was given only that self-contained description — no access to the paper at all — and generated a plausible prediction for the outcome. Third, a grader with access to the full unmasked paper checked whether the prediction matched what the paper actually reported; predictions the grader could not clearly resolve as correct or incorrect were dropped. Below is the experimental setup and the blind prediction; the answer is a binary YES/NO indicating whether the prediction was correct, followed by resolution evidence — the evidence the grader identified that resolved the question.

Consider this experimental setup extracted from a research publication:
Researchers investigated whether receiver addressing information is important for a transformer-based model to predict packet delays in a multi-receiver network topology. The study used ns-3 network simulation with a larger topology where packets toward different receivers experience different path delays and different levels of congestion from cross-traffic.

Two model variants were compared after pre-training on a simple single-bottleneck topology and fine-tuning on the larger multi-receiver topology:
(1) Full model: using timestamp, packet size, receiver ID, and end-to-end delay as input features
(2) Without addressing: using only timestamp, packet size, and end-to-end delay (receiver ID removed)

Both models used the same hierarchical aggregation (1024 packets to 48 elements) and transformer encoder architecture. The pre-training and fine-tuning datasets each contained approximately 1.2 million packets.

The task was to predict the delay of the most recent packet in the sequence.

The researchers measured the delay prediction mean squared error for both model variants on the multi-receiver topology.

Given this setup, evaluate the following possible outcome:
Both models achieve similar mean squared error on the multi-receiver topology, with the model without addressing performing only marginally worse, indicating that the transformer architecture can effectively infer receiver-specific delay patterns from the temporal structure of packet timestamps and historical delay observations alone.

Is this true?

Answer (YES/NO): NO